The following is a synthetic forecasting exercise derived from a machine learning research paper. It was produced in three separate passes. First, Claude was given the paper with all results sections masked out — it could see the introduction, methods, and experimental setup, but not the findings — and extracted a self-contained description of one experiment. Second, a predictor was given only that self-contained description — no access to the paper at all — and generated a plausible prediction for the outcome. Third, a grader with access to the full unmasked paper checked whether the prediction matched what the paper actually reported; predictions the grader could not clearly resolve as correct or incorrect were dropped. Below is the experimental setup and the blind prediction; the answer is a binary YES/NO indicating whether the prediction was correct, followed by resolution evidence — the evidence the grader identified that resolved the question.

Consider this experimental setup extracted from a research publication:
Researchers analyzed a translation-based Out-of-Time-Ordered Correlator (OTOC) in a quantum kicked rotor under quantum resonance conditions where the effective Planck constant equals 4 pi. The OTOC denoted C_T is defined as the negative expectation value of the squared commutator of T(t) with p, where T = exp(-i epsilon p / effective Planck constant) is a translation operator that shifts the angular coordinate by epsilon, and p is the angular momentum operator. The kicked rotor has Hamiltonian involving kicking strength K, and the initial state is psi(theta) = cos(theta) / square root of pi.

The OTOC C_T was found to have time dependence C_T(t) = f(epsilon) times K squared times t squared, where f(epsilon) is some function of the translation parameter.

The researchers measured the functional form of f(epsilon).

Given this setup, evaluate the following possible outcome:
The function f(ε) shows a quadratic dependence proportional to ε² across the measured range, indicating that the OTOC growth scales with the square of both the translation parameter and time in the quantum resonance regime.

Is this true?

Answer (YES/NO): NO